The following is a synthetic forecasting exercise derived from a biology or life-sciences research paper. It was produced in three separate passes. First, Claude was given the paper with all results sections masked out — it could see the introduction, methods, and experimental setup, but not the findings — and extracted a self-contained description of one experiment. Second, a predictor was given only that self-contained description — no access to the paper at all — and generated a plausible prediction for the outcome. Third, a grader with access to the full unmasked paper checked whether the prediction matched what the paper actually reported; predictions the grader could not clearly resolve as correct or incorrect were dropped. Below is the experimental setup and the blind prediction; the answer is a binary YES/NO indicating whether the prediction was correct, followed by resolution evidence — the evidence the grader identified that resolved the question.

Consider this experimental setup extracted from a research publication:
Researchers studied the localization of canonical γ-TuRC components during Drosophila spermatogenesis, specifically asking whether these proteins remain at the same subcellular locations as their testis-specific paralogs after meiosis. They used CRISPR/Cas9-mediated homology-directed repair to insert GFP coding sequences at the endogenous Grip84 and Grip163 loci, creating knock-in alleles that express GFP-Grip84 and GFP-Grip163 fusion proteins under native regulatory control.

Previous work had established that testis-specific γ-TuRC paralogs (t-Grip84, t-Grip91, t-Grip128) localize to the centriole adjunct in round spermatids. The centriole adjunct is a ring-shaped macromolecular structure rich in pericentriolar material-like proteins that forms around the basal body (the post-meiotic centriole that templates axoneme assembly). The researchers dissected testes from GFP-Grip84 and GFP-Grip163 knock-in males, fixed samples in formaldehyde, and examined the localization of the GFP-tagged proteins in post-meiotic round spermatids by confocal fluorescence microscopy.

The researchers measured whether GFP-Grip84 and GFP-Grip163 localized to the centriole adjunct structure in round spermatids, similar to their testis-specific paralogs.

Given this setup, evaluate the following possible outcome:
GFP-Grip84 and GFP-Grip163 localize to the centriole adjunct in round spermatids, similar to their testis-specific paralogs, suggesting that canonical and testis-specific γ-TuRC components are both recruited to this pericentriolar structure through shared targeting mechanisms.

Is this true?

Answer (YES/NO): YES